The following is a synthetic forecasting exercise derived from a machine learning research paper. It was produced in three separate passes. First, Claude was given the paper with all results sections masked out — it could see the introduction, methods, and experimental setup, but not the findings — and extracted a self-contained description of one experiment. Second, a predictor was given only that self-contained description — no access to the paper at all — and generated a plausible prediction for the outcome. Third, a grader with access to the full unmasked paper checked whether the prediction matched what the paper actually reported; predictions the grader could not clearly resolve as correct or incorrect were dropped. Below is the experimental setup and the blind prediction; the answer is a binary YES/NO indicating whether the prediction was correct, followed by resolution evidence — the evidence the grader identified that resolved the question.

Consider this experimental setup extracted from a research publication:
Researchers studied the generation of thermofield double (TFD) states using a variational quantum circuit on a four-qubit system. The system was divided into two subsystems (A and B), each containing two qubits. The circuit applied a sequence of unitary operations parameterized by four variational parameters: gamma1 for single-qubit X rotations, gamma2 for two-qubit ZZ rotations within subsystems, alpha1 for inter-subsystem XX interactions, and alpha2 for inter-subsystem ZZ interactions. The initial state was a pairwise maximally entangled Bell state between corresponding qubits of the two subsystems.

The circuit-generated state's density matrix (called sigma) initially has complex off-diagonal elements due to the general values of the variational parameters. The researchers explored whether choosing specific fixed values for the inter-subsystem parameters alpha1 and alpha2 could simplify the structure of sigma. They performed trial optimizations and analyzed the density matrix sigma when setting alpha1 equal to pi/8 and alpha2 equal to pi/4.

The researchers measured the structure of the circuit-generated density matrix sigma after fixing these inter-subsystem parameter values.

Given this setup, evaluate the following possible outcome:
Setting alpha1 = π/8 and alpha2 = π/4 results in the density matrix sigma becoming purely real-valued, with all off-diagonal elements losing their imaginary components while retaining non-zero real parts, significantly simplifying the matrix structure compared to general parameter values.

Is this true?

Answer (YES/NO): YES